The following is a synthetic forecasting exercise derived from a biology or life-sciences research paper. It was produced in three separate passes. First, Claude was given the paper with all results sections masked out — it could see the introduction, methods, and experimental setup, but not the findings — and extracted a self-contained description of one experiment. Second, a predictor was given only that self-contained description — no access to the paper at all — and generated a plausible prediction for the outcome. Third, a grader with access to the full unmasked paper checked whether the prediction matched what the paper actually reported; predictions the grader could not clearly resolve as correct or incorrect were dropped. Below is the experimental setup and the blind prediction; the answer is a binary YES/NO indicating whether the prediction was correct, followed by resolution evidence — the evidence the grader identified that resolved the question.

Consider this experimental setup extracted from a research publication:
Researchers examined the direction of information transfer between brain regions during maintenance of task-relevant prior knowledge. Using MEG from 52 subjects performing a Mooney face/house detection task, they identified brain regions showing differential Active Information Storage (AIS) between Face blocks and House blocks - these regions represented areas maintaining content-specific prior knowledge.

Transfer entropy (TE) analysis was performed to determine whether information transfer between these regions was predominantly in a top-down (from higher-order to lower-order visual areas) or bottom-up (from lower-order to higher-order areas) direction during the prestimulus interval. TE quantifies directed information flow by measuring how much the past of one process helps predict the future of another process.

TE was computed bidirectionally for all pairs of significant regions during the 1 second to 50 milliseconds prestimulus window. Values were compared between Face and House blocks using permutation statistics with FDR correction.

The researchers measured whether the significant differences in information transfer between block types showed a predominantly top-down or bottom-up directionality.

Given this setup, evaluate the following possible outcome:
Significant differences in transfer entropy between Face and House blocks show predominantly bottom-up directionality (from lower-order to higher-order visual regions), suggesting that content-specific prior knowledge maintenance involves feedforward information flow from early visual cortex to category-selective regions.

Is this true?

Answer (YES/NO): NO